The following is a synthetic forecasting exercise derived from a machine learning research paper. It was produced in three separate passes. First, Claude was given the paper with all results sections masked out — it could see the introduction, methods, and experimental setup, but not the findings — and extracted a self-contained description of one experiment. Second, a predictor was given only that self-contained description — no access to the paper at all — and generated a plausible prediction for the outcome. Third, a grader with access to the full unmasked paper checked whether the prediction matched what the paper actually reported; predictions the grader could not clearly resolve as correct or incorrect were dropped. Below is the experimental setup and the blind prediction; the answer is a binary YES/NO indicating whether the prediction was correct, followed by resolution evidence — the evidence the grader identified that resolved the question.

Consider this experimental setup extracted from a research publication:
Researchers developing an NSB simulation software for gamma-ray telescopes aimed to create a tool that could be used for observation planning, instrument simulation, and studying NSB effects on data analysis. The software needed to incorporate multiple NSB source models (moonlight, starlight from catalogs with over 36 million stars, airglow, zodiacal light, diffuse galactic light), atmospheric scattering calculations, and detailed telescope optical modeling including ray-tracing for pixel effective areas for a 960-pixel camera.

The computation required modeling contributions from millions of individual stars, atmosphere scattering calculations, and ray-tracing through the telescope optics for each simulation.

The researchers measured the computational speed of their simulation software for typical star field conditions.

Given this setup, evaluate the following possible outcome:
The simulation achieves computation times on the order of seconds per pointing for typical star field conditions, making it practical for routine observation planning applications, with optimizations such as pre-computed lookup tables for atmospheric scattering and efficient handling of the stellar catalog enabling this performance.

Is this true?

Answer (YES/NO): NO